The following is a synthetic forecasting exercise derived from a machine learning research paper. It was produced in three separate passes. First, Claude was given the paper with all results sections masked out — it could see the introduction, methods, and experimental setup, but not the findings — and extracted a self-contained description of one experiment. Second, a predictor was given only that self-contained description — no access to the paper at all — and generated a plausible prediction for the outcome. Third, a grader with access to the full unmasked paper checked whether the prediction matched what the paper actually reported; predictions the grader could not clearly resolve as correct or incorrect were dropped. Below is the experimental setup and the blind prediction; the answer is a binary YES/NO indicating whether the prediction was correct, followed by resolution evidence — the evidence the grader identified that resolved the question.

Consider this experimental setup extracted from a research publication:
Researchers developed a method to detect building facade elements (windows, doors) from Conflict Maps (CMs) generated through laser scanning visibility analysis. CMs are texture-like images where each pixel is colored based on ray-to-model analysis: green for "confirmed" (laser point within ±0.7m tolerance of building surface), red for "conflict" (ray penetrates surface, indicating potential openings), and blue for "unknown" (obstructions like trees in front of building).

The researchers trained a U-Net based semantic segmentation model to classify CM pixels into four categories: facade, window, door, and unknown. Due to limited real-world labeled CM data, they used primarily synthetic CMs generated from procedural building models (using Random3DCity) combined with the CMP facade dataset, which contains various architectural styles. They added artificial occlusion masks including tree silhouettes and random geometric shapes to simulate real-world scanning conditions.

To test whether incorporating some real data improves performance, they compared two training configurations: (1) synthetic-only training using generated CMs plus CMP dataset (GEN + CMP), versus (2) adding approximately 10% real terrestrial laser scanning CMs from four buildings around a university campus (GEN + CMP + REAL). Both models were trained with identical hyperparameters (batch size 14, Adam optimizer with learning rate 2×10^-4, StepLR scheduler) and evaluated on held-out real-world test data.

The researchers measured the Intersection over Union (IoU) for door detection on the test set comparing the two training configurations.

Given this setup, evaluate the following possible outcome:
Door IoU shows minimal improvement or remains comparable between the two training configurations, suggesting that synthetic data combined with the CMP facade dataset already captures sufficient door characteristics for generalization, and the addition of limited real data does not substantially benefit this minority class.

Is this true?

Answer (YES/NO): NO